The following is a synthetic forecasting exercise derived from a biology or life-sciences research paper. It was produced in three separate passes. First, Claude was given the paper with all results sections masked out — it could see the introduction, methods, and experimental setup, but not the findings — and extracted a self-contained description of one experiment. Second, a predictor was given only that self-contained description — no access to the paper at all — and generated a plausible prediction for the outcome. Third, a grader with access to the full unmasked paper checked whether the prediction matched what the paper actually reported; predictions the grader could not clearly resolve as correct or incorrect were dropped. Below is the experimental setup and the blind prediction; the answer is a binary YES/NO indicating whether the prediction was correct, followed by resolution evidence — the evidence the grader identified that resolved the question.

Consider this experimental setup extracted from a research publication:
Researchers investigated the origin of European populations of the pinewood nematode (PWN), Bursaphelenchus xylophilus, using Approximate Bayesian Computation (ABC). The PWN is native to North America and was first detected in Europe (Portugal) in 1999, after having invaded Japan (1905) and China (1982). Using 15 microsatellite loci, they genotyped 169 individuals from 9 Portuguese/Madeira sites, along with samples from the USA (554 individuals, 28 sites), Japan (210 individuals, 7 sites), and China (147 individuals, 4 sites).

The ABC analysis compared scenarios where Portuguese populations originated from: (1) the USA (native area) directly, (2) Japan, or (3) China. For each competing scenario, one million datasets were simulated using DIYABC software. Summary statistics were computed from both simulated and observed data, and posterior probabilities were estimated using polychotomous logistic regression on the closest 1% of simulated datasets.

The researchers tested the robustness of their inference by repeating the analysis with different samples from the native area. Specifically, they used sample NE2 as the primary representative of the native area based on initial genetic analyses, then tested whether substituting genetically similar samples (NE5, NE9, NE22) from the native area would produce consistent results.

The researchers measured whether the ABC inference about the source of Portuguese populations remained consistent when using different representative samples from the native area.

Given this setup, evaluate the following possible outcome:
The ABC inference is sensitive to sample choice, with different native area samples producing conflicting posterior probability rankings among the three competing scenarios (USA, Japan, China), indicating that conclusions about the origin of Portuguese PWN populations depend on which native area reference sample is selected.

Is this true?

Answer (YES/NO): YES